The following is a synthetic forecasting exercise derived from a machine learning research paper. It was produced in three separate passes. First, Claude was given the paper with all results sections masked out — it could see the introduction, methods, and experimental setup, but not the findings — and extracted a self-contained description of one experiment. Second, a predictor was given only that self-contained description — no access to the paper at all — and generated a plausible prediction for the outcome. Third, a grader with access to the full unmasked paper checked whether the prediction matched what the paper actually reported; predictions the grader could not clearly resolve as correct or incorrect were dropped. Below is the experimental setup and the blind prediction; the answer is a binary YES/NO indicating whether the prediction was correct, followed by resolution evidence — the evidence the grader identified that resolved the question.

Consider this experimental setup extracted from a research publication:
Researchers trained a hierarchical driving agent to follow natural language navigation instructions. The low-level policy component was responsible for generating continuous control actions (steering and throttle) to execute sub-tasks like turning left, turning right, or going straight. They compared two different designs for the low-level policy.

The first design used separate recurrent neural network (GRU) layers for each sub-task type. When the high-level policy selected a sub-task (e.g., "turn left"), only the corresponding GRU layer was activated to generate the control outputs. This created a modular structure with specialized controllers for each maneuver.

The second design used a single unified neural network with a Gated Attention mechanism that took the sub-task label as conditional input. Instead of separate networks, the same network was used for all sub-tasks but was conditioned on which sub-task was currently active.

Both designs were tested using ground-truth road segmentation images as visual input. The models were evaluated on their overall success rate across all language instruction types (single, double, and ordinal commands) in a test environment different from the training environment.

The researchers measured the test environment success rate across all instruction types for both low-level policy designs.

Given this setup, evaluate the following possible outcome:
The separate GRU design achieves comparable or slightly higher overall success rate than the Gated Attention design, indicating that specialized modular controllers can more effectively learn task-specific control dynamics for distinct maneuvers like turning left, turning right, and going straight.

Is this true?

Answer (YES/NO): YES